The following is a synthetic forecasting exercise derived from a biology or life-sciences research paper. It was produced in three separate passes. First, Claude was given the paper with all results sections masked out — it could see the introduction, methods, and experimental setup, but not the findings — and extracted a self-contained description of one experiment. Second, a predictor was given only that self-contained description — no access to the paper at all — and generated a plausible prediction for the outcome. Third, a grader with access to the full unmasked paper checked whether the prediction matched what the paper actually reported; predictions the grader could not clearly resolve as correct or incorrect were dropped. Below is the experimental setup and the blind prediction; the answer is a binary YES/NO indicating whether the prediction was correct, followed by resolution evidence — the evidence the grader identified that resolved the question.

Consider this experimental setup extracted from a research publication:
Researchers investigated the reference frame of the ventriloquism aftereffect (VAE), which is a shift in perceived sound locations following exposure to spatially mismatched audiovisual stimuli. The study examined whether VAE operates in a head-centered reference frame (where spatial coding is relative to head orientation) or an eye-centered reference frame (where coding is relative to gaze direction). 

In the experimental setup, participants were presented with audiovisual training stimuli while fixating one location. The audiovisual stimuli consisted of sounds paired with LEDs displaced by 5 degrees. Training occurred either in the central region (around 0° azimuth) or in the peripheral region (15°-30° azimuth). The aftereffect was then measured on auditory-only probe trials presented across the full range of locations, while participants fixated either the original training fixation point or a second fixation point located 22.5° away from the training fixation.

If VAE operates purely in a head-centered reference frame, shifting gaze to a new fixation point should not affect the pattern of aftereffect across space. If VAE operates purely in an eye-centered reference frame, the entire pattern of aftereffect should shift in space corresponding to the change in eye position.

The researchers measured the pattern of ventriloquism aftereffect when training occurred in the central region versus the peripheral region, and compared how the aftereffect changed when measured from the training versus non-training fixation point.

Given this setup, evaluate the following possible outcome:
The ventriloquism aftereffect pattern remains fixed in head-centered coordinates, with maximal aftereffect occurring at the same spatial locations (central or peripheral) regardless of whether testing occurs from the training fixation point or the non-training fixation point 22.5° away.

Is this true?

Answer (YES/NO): NO